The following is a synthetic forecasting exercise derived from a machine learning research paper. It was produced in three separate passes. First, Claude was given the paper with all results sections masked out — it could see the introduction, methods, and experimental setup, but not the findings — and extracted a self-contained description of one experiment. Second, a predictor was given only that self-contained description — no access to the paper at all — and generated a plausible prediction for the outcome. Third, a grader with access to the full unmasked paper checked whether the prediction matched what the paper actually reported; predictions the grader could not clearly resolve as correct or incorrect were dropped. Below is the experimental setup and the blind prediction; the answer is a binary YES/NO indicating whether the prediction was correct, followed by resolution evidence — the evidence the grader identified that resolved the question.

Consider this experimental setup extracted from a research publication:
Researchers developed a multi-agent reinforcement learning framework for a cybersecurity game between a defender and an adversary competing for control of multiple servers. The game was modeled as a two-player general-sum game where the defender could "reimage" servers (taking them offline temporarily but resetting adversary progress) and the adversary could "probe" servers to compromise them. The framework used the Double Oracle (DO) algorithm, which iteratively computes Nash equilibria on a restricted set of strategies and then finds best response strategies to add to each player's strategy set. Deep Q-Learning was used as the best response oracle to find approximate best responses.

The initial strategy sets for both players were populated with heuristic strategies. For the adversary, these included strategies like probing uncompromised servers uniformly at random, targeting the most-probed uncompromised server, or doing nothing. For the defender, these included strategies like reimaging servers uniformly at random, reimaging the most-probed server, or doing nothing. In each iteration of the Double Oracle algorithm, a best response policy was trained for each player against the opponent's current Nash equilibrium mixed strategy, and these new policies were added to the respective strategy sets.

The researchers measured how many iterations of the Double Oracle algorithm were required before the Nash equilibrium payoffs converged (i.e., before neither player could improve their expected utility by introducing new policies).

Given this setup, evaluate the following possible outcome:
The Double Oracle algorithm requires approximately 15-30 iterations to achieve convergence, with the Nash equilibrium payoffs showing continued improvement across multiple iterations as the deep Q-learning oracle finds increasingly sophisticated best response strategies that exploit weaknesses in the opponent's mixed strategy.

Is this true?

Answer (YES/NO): NO